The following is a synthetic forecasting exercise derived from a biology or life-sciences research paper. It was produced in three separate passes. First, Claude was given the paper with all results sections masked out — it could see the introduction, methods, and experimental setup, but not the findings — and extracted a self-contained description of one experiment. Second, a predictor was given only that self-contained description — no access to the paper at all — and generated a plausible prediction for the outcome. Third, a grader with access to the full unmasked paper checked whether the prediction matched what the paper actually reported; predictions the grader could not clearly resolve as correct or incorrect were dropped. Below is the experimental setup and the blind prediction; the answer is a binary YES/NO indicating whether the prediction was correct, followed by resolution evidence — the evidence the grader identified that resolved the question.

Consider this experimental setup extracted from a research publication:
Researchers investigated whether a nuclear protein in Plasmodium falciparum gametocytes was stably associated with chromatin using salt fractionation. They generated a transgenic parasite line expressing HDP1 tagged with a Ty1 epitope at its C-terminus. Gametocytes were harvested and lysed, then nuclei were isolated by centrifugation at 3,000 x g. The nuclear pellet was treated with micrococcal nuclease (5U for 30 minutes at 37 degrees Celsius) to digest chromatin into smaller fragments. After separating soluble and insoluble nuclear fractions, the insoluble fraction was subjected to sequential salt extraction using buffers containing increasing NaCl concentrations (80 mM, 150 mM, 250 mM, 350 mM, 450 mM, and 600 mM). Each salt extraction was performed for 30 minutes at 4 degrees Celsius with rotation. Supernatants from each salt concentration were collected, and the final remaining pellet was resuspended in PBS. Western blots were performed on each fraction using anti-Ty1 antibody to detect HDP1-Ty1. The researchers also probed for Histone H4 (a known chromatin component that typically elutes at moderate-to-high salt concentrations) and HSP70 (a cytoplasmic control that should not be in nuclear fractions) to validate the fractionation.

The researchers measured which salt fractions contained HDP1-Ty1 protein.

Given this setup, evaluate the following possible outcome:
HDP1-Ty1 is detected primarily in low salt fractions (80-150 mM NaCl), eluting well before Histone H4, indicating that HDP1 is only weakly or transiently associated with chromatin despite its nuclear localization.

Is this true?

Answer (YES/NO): NO